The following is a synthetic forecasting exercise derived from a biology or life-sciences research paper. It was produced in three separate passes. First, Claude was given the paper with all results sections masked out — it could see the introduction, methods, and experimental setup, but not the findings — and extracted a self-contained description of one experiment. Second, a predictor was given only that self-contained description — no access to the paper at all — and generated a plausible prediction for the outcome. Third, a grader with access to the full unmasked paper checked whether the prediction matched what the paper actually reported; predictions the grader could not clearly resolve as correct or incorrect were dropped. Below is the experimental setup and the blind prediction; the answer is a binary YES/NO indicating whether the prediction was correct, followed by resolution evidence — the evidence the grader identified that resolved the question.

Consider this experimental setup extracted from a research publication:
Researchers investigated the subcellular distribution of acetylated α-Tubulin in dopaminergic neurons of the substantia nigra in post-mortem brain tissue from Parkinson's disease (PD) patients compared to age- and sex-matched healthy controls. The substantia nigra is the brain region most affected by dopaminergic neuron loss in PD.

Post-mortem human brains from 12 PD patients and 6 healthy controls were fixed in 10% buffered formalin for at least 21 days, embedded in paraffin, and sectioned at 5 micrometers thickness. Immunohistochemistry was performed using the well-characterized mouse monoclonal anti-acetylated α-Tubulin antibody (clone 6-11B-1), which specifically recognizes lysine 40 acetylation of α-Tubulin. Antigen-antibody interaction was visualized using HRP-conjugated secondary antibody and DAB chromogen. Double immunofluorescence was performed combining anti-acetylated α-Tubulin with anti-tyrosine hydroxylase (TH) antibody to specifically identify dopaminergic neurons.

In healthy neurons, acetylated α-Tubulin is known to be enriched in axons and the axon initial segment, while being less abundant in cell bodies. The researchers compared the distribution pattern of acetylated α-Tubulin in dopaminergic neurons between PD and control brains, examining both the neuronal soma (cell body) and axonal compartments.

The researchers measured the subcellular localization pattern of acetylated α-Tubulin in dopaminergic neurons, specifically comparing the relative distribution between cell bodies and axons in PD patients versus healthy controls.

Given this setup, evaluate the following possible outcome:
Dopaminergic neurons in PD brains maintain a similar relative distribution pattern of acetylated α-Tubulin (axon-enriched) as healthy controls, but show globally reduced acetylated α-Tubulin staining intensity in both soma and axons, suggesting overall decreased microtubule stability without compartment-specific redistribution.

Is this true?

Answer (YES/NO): NO